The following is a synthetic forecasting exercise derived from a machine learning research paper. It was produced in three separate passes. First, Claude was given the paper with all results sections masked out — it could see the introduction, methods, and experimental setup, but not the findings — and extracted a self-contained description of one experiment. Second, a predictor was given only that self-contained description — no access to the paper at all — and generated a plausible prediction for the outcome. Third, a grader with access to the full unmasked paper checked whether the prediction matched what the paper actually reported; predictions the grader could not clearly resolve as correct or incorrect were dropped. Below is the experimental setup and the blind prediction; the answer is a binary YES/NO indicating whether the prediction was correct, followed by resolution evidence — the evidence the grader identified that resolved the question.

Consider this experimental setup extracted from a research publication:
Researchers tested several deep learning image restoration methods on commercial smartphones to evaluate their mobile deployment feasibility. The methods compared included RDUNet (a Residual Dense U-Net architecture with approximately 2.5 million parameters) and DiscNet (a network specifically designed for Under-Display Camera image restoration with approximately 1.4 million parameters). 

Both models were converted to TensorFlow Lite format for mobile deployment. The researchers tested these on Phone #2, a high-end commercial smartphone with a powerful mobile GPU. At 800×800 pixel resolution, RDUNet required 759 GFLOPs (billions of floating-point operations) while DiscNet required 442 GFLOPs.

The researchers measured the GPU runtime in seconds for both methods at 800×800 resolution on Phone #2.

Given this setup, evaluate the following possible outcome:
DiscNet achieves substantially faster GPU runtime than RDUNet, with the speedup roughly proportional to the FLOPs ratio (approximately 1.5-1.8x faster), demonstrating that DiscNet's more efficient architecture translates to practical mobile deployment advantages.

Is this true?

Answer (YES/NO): NO